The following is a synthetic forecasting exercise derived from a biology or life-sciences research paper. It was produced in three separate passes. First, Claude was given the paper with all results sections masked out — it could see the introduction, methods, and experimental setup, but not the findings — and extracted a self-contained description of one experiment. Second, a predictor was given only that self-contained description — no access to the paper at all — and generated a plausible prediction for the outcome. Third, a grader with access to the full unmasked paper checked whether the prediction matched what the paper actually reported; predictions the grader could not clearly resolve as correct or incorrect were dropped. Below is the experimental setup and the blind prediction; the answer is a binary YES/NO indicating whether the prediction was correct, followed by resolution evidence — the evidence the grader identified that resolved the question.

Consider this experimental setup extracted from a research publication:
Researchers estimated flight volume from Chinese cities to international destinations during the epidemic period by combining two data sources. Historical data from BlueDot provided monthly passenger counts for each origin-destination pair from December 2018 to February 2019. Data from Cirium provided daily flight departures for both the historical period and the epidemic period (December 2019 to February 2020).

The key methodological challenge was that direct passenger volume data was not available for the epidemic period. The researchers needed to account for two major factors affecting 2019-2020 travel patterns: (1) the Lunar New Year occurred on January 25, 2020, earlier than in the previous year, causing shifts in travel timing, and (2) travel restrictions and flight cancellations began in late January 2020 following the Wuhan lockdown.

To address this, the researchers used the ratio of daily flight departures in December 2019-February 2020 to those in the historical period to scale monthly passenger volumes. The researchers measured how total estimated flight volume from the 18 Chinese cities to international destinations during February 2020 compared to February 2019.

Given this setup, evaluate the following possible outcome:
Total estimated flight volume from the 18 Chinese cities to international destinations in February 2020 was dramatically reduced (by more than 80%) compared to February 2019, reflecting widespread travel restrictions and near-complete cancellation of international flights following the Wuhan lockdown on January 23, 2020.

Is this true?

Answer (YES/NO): NO